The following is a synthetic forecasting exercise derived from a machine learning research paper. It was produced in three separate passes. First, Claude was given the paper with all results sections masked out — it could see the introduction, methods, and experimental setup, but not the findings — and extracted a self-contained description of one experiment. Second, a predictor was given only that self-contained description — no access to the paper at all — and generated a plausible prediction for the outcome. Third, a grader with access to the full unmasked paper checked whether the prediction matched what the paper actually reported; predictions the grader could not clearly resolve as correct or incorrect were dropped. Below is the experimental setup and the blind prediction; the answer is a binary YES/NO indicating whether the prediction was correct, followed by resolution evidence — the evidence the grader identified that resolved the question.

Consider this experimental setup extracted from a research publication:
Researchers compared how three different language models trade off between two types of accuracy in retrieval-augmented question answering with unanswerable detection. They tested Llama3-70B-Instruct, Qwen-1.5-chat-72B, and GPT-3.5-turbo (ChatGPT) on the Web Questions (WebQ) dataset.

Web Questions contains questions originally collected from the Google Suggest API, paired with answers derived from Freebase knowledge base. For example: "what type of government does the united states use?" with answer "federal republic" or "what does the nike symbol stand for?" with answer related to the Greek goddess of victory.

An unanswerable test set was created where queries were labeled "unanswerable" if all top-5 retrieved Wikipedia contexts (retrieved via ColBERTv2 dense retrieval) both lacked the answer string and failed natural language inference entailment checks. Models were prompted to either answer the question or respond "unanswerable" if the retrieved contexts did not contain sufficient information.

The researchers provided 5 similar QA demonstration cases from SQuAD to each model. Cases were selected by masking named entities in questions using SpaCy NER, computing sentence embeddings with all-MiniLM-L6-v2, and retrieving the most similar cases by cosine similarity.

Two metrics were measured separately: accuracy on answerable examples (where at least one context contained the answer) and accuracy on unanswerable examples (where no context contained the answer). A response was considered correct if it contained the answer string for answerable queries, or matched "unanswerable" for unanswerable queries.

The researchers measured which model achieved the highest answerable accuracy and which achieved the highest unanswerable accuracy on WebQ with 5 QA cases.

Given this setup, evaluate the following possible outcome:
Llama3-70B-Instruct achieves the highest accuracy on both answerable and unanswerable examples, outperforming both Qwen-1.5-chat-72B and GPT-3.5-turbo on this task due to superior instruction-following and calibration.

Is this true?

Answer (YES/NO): NO